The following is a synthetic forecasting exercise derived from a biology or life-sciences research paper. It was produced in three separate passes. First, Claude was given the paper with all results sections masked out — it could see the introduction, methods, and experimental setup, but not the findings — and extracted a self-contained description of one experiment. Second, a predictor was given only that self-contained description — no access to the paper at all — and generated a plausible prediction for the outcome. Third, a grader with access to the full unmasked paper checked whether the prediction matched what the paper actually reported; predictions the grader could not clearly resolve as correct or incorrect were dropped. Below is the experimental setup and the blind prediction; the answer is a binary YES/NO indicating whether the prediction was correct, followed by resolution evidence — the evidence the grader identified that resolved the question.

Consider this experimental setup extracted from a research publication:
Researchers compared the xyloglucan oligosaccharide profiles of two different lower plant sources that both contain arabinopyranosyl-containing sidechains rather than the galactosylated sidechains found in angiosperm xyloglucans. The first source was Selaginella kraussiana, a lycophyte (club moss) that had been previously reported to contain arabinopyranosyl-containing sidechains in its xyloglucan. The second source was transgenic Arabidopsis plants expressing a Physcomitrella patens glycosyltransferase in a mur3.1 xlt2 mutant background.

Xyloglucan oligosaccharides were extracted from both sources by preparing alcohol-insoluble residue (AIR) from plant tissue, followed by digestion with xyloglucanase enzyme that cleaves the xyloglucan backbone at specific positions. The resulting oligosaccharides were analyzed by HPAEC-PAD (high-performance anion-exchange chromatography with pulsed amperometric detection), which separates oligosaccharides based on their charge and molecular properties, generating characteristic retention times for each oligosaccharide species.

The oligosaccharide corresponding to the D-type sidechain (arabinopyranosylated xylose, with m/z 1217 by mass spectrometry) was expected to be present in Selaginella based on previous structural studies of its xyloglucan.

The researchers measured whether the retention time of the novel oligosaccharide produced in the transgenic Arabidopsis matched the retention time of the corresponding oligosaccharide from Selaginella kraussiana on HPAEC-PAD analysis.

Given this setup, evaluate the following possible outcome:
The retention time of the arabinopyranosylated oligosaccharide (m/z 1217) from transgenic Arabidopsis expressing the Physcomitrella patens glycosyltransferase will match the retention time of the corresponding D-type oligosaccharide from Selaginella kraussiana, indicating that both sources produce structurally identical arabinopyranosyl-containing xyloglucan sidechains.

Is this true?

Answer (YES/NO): YES